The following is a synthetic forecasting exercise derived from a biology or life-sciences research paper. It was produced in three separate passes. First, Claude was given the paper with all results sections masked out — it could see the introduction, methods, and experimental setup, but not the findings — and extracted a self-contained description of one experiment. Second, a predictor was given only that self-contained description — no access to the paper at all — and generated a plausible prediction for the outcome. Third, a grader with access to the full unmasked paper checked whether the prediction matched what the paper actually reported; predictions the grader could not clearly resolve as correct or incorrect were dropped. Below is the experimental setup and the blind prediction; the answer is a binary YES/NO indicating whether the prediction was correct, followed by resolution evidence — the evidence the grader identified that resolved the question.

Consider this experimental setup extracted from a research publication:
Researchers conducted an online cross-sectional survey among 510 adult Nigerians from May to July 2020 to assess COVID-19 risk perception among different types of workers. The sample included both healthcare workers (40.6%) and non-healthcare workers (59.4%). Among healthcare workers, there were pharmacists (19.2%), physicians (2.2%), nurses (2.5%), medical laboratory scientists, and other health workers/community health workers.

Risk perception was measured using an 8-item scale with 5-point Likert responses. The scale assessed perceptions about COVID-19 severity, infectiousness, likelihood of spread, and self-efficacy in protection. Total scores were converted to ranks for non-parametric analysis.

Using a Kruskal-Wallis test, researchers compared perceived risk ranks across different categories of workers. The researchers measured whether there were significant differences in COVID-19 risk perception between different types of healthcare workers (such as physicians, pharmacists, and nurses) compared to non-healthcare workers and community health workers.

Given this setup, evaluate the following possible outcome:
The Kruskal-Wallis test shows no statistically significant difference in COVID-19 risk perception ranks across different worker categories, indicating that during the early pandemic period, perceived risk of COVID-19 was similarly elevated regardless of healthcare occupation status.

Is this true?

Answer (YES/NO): NO